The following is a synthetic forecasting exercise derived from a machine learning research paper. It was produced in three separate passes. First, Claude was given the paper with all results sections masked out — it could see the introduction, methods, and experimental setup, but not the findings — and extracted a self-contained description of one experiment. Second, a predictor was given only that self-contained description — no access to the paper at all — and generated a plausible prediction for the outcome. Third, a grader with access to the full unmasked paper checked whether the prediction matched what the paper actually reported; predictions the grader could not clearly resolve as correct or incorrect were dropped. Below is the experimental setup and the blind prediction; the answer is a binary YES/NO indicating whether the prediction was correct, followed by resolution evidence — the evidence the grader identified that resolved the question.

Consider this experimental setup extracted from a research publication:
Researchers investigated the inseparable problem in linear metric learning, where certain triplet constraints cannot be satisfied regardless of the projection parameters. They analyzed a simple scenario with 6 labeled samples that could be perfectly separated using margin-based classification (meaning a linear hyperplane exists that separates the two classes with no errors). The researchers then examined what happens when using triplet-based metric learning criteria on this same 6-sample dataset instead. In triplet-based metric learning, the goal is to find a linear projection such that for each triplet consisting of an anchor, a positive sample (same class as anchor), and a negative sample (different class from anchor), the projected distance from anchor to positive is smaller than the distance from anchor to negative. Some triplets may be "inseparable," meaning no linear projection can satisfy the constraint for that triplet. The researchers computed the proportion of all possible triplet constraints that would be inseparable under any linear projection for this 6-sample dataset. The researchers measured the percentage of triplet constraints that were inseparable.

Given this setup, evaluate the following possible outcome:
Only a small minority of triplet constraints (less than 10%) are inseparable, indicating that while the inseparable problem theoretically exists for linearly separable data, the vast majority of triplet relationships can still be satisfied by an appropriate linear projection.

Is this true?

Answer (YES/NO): NO